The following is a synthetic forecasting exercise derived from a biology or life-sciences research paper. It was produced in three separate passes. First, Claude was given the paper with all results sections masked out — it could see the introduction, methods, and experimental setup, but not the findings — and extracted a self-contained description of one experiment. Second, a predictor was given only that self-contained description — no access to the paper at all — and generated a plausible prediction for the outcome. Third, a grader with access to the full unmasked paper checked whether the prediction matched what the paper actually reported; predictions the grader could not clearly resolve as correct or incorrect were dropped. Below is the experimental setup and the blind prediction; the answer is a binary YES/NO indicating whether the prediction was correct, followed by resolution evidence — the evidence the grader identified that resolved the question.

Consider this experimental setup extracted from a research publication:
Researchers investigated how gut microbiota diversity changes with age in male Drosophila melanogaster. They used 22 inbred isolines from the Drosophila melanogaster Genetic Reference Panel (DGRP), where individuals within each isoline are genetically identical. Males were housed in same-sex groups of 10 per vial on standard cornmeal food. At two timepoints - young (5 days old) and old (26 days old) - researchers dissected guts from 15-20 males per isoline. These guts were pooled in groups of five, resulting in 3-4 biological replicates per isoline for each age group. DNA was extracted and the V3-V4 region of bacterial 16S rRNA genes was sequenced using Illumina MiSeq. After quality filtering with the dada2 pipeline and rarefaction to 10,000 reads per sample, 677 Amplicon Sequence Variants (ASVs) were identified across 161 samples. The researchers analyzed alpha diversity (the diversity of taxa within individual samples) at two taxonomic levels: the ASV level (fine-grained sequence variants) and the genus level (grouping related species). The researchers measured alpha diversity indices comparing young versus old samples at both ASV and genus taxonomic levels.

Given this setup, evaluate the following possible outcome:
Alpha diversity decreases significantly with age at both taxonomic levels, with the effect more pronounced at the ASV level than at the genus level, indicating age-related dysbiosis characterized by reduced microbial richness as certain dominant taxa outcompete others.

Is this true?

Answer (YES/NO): NO